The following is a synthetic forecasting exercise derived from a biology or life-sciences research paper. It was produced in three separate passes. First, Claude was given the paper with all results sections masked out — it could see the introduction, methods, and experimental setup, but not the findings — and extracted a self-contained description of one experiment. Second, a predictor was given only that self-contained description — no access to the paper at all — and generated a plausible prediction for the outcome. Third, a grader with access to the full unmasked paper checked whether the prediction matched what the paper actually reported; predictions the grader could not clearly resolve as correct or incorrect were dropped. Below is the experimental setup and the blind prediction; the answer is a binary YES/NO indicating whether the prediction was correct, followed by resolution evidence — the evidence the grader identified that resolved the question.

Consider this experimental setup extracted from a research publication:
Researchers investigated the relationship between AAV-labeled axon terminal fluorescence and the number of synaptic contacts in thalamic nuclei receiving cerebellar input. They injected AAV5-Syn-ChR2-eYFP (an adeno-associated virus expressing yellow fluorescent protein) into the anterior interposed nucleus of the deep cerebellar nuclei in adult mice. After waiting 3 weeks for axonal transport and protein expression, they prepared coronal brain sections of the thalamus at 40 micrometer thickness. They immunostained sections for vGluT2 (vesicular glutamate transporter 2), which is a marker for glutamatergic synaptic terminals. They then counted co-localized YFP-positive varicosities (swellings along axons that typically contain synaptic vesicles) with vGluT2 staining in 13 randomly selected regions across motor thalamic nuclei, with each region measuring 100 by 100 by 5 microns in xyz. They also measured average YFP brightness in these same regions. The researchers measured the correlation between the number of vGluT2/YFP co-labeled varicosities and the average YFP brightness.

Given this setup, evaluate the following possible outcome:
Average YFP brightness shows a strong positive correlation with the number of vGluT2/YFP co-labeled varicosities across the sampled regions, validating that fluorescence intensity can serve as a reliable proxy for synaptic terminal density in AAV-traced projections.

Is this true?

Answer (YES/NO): YES